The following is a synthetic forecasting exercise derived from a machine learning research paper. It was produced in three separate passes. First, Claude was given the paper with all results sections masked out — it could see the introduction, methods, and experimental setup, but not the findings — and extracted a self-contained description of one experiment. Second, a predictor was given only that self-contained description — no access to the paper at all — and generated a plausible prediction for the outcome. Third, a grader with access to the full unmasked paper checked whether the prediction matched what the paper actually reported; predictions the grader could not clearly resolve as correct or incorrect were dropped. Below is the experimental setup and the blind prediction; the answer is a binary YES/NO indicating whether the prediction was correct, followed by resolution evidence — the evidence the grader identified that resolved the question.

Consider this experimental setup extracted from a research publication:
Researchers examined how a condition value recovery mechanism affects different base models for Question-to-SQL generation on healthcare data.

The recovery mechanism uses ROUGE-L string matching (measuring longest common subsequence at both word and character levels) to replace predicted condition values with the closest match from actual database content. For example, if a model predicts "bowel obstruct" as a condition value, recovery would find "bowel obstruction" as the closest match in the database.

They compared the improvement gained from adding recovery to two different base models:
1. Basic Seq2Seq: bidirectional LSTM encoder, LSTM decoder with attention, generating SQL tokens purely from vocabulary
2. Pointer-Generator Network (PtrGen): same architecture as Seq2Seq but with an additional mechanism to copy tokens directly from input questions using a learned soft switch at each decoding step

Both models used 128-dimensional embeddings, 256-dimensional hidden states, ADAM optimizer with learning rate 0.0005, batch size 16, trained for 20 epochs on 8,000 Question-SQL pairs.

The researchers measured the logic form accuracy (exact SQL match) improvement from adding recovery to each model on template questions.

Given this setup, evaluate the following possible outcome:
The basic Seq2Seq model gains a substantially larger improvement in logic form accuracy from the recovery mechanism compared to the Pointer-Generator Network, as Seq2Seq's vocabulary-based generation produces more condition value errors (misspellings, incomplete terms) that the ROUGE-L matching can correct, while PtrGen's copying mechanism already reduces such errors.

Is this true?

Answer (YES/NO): NO